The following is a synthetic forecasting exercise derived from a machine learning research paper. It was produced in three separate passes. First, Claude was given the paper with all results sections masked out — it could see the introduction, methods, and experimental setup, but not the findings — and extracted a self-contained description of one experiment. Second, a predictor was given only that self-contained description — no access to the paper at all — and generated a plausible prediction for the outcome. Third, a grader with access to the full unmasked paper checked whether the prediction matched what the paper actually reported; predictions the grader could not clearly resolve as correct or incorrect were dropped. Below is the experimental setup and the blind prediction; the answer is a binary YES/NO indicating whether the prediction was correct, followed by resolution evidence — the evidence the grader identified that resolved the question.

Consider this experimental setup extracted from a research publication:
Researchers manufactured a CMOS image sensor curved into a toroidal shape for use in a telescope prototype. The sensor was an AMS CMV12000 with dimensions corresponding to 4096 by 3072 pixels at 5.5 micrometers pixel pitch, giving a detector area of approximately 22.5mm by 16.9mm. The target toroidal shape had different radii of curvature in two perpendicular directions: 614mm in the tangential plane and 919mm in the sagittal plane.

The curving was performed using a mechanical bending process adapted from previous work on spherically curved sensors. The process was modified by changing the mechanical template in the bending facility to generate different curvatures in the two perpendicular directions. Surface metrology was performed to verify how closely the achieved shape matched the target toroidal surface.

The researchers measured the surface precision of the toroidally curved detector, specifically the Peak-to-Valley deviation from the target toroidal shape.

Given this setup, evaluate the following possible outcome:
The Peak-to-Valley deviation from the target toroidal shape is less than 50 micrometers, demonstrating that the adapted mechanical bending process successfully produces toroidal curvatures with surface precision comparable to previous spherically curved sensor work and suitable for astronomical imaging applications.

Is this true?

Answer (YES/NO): YES